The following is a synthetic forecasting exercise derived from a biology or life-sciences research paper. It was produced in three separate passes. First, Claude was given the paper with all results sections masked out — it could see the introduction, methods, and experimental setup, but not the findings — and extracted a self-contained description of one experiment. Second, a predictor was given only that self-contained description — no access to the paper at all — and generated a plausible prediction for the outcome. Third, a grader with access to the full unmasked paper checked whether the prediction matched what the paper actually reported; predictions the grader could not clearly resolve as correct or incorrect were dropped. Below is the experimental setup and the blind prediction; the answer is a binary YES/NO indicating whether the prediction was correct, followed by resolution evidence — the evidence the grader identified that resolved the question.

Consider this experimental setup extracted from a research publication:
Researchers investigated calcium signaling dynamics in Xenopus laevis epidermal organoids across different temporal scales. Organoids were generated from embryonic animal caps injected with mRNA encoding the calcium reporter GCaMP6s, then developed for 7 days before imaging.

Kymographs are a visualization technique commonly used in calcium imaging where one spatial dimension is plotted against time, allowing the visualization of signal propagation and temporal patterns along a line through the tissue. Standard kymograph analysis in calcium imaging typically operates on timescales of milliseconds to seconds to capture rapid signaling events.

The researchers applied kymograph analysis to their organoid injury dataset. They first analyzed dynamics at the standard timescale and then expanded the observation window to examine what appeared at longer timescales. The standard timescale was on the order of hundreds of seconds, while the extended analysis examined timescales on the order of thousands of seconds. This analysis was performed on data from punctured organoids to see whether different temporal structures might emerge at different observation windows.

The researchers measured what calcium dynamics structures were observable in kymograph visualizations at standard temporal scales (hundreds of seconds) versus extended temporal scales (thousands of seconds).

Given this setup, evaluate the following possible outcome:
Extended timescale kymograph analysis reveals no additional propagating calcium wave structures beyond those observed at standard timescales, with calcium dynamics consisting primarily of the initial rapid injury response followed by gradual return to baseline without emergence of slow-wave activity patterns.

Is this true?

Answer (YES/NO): NO